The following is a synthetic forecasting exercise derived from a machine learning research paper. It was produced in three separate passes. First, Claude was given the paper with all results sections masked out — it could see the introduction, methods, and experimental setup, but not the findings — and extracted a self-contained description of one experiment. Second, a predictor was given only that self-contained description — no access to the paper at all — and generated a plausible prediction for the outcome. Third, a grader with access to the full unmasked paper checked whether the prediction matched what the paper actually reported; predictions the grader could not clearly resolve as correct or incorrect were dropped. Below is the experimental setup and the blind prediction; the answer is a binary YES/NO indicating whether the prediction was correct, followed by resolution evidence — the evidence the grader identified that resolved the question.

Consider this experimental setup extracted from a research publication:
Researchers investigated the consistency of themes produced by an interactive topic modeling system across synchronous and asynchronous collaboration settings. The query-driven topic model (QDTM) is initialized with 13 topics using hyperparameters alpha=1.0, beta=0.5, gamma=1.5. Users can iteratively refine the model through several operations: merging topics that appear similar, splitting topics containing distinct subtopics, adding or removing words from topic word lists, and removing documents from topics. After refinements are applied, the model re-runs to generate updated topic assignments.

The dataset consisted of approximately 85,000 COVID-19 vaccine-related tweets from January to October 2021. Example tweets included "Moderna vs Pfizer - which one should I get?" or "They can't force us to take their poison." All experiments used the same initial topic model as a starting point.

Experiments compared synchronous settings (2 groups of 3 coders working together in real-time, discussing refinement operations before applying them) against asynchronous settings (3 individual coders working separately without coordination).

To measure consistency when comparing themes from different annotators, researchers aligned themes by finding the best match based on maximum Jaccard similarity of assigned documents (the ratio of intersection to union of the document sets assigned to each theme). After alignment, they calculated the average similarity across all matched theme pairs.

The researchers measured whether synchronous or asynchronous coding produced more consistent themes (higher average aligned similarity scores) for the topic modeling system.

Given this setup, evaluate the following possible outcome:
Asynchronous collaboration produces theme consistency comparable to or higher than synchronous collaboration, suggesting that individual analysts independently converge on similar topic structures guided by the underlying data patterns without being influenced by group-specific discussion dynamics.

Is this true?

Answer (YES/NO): NO